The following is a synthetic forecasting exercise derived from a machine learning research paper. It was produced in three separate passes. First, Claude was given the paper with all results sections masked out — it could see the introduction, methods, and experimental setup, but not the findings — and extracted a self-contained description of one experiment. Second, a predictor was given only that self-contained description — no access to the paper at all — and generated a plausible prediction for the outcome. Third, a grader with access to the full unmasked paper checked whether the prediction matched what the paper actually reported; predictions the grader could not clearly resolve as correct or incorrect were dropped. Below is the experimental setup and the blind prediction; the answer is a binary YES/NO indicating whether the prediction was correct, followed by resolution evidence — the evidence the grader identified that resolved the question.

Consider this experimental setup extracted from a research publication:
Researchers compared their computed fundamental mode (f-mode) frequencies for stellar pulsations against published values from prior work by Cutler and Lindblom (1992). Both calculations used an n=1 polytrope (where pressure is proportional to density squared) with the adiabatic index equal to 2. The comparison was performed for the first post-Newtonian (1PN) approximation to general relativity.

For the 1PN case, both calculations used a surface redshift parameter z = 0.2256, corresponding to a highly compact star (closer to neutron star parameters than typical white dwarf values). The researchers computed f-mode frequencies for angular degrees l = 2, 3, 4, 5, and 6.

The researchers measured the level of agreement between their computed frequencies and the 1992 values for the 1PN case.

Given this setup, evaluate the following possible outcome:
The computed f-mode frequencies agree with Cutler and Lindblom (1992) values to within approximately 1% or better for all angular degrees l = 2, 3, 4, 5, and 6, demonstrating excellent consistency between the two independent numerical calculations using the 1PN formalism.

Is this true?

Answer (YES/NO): NO